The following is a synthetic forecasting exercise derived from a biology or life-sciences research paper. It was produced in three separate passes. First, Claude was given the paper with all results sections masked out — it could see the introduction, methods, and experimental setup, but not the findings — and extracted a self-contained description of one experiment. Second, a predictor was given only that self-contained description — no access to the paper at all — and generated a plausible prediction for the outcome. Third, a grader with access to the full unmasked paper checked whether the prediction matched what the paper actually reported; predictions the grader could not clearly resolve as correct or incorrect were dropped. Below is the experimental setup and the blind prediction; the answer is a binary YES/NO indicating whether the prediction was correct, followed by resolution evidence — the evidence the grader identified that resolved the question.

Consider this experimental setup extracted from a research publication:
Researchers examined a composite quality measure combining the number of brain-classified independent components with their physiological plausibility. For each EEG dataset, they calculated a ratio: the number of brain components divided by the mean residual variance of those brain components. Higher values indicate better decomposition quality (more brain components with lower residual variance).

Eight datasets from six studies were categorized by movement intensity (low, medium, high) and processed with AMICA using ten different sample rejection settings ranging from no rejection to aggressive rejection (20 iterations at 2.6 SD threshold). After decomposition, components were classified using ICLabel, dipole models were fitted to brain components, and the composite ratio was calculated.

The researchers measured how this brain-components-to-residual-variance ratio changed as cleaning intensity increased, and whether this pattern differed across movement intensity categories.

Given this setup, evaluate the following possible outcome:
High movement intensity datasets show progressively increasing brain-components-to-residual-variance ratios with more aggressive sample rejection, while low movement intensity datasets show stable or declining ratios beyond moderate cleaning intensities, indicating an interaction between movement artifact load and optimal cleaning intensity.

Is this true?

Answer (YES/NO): NO